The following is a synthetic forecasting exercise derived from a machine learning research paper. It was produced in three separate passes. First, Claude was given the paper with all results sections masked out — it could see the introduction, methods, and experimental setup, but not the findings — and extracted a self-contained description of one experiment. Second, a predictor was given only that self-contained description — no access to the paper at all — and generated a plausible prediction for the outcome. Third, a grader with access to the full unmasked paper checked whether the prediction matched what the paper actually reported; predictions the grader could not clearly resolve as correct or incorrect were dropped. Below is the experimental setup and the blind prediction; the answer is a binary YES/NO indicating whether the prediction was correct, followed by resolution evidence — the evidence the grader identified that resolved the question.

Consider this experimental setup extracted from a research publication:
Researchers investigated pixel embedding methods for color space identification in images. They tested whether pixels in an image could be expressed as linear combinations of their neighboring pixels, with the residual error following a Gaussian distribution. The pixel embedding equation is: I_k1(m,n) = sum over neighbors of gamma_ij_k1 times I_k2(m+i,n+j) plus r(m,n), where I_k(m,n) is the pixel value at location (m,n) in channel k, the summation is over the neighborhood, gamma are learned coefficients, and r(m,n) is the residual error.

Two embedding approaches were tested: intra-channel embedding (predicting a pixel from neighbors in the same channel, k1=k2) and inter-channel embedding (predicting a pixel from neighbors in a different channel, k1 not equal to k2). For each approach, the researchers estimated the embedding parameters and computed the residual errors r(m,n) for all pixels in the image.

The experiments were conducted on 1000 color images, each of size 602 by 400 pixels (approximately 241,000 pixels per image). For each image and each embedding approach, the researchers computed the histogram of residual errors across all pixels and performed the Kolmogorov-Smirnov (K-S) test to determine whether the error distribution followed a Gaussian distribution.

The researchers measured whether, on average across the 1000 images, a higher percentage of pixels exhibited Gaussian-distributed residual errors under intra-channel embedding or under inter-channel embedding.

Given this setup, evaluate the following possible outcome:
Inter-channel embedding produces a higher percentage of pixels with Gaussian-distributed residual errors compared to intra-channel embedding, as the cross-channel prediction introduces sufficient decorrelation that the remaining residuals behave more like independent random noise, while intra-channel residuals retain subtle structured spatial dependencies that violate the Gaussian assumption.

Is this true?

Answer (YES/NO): YES